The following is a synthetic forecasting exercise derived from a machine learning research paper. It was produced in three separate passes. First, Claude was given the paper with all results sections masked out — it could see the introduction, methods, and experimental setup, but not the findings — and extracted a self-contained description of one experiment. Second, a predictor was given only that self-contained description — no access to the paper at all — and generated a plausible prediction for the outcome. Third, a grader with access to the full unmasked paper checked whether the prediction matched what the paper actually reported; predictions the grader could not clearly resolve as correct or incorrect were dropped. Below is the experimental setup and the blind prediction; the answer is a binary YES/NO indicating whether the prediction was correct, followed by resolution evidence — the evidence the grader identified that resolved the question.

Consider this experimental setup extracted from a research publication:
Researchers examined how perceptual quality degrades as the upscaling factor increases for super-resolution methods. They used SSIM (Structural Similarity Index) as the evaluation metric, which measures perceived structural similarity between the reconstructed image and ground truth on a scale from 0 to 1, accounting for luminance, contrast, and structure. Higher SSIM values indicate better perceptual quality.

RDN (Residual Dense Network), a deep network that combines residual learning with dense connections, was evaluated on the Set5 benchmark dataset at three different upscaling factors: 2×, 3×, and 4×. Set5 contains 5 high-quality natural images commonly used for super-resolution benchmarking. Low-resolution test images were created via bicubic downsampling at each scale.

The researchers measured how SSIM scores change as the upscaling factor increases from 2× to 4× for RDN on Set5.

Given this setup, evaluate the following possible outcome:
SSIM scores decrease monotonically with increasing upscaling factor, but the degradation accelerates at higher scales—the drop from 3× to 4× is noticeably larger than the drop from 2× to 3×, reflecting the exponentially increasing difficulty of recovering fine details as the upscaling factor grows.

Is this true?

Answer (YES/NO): NO